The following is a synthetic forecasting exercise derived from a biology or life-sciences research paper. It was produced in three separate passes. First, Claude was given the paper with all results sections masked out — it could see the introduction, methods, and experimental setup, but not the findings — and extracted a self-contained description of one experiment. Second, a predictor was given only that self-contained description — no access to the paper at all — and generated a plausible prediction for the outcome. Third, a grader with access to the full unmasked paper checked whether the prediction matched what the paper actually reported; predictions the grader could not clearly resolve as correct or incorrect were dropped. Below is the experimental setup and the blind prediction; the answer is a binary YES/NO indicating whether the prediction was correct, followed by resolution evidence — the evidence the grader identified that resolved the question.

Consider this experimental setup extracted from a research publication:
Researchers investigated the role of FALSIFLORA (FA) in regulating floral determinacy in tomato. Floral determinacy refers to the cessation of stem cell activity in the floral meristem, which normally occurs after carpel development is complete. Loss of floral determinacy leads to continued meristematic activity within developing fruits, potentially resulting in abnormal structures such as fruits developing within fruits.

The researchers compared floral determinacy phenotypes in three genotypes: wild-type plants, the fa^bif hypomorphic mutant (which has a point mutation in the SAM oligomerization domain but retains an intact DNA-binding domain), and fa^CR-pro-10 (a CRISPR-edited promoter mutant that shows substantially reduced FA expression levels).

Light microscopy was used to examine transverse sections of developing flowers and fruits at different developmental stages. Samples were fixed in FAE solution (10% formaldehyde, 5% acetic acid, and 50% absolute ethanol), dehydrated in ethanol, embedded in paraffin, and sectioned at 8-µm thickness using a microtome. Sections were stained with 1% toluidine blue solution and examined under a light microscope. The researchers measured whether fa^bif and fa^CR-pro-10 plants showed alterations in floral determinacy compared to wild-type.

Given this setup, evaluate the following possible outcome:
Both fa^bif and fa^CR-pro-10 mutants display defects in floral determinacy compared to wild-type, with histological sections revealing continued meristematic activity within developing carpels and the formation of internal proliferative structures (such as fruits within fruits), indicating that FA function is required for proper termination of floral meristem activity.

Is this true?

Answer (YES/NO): NO